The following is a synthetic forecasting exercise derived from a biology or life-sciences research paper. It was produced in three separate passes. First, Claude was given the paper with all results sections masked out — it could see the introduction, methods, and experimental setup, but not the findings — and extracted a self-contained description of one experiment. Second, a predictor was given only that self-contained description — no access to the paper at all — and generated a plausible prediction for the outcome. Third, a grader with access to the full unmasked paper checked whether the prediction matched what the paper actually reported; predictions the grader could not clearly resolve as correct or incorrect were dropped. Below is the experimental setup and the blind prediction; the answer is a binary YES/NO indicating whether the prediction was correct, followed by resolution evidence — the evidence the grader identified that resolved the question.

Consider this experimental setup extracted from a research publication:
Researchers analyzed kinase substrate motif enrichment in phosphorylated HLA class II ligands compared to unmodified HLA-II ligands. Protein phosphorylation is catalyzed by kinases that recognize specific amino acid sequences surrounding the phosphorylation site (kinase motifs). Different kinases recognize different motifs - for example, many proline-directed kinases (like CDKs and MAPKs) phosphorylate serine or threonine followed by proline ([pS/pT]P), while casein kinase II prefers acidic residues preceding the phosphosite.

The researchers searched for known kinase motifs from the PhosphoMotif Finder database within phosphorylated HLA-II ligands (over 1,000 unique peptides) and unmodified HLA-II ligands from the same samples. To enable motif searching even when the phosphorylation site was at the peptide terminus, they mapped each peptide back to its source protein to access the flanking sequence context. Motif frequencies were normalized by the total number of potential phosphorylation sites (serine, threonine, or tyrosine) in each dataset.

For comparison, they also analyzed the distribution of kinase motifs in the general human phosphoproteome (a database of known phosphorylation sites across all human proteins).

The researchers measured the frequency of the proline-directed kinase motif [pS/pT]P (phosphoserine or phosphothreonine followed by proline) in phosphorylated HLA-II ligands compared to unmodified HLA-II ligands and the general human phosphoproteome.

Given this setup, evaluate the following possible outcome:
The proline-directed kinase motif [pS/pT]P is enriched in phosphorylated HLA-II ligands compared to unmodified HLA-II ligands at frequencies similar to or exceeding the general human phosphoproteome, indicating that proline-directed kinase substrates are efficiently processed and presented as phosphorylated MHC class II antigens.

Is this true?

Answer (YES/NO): NO